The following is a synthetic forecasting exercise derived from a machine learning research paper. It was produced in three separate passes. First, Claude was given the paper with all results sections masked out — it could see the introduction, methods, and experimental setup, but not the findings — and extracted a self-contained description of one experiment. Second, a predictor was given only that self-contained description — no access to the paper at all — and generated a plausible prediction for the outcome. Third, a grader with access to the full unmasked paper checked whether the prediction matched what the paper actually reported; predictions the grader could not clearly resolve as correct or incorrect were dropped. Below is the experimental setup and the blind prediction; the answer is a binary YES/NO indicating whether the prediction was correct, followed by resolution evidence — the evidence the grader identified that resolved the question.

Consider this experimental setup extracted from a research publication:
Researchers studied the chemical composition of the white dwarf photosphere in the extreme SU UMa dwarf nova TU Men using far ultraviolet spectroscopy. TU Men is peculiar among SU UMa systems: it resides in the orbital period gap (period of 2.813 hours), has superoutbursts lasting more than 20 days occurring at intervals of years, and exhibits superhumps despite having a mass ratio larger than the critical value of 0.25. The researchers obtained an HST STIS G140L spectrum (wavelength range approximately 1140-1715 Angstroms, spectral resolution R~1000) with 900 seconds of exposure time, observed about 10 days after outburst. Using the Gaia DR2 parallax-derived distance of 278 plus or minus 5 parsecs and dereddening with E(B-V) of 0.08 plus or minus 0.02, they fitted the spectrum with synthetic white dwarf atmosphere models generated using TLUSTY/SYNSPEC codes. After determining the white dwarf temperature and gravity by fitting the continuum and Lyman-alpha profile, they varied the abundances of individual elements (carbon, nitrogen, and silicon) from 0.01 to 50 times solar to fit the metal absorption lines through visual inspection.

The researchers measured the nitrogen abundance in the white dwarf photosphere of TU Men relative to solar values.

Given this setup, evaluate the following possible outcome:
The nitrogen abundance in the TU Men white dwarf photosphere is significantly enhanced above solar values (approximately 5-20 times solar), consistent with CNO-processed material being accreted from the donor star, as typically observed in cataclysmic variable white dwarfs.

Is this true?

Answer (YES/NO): YES